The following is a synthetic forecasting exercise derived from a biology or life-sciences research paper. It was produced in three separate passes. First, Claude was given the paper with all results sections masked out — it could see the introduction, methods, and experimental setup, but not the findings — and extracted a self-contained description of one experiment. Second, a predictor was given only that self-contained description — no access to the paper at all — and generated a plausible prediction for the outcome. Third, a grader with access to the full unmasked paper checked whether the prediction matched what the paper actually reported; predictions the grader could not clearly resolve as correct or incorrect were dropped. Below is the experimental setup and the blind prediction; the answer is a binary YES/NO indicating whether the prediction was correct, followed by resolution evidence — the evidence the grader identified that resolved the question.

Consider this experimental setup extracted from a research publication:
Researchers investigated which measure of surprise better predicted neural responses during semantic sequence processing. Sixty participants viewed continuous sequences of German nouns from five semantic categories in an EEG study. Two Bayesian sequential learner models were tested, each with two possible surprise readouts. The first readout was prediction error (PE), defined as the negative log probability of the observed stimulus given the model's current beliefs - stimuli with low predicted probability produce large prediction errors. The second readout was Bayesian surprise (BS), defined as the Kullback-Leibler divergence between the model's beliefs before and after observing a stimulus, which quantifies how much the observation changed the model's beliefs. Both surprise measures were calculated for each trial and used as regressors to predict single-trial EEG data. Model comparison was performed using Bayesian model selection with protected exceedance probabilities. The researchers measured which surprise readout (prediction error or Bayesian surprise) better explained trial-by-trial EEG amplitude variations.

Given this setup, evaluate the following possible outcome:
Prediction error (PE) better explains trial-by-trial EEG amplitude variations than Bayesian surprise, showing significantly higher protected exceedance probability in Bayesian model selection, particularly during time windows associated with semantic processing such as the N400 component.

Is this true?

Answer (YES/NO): NO